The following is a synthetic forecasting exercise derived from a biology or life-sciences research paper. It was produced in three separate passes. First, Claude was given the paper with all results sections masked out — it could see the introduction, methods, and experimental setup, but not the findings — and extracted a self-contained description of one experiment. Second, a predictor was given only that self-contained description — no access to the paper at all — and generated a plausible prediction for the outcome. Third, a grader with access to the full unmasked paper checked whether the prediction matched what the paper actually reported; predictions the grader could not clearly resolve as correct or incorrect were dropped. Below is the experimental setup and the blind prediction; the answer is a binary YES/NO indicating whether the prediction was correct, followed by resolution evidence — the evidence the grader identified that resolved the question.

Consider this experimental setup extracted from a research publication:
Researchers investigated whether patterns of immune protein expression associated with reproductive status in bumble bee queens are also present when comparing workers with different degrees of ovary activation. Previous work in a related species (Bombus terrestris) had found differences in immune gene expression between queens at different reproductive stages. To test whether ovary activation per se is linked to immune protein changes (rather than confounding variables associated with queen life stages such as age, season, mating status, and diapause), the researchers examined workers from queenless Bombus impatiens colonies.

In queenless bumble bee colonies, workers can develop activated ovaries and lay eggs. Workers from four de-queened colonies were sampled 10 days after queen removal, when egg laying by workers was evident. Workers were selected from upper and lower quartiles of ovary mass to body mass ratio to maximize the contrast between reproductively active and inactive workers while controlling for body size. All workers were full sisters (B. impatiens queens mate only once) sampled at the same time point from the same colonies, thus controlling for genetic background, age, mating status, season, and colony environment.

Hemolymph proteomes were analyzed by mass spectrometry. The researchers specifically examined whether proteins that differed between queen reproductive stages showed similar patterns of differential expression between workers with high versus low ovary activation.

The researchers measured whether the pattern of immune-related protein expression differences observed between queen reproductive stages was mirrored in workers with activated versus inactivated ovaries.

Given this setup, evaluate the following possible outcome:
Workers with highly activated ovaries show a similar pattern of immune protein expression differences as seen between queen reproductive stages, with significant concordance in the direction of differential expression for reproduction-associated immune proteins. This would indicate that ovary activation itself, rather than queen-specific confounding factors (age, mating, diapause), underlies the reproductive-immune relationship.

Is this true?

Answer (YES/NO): NO